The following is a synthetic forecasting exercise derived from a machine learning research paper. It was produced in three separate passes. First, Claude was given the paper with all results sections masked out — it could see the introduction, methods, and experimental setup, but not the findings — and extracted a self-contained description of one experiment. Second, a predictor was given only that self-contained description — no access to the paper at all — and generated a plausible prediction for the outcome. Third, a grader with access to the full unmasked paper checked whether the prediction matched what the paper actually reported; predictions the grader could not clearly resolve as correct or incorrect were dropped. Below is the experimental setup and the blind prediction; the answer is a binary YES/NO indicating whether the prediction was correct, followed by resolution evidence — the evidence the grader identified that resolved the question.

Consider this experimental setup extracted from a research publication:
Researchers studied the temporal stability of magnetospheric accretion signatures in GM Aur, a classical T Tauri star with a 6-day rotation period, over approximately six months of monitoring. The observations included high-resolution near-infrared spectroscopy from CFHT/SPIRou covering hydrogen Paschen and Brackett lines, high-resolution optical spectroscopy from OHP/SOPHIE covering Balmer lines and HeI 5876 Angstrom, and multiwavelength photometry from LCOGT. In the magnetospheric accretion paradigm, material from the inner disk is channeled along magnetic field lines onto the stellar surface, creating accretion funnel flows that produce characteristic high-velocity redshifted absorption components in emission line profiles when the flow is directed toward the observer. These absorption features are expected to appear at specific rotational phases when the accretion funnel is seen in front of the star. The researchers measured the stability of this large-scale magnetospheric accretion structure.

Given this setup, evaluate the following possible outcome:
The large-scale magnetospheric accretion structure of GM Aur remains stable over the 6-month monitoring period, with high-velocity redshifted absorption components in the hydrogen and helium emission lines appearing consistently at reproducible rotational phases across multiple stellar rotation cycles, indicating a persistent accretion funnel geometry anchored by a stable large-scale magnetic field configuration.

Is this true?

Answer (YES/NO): YES